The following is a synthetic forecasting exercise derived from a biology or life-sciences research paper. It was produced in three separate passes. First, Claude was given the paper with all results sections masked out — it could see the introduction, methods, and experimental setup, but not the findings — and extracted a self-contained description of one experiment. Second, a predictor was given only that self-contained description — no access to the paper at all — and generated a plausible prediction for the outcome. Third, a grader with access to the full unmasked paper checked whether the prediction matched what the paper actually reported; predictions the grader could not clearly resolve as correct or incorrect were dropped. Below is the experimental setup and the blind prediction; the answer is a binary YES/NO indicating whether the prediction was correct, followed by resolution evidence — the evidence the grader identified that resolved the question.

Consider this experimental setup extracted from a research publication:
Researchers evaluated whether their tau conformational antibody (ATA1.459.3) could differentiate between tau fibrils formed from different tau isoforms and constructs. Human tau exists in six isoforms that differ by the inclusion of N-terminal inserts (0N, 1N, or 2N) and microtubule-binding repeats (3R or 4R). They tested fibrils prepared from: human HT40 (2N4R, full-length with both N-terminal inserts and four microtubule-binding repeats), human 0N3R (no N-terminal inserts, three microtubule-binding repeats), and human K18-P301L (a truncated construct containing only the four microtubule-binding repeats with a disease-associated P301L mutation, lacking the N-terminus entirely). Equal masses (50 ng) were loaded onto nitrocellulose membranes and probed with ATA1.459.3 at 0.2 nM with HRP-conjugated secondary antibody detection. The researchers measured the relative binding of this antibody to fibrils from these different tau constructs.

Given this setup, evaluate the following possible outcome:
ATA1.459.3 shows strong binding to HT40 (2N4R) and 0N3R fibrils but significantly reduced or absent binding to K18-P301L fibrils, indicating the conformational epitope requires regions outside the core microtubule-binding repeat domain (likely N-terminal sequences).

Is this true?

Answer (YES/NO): YES